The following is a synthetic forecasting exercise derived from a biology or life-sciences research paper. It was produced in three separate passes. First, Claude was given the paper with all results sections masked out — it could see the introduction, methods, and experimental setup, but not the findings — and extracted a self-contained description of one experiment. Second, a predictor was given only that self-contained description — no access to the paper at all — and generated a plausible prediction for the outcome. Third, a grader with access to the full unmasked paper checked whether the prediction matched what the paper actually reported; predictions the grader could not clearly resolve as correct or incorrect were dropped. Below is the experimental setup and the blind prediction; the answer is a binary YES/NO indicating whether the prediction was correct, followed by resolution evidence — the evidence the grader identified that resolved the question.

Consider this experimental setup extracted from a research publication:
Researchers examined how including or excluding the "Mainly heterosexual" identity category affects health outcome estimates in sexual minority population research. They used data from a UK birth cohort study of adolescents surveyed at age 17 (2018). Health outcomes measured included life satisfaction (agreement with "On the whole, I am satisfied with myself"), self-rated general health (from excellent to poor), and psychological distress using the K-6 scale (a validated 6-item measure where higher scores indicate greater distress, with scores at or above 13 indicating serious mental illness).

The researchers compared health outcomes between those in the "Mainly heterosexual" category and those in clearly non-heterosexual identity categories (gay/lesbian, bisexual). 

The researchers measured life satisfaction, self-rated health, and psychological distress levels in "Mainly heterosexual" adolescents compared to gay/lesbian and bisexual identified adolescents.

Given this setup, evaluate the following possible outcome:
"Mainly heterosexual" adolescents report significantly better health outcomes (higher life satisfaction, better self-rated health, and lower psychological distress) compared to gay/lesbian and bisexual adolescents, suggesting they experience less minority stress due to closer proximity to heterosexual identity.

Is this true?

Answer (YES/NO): YES